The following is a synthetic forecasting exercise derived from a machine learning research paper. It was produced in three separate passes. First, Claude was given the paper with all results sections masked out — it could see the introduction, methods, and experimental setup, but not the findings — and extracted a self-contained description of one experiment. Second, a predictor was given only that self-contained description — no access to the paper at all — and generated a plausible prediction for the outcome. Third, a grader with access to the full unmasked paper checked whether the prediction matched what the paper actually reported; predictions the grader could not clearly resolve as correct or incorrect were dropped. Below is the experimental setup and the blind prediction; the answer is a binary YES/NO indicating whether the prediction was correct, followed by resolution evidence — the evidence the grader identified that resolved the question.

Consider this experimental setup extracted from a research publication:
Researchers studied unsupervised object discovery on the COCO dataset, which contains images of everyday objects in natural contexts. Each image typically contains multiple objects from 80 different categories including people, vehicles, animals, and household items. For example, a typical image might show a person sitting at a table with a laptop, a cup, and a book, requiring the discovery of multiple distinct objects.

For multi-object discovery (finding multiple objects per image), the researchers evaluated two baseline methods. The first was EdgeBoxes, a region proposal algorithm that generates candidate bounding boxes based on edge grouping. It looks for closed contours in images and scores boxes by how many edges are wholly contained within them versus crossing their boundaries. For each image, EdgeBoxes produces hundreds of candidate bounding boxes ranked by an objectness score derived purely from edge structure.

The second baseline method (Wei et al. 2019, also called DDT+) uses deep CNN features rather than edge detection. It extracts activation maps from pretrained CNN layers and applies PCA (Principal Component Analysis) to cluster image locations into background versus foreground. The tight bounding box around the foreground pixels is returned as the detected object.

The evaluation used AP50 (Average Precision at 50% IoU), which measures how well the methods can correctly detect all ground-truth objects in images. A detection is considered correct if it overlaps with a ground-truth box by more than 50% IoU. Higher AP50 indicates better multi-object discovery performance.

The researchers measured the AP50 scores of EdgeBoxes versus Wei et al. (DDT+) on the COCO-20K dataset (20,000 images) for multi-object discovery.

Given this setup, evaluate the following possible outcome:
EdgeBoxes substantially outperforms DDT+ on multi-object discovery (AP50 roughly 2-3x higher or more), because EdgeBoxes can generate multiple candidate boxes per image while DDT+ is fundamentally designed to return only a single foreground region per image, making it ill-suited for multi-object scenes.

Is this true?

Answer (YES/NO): YES